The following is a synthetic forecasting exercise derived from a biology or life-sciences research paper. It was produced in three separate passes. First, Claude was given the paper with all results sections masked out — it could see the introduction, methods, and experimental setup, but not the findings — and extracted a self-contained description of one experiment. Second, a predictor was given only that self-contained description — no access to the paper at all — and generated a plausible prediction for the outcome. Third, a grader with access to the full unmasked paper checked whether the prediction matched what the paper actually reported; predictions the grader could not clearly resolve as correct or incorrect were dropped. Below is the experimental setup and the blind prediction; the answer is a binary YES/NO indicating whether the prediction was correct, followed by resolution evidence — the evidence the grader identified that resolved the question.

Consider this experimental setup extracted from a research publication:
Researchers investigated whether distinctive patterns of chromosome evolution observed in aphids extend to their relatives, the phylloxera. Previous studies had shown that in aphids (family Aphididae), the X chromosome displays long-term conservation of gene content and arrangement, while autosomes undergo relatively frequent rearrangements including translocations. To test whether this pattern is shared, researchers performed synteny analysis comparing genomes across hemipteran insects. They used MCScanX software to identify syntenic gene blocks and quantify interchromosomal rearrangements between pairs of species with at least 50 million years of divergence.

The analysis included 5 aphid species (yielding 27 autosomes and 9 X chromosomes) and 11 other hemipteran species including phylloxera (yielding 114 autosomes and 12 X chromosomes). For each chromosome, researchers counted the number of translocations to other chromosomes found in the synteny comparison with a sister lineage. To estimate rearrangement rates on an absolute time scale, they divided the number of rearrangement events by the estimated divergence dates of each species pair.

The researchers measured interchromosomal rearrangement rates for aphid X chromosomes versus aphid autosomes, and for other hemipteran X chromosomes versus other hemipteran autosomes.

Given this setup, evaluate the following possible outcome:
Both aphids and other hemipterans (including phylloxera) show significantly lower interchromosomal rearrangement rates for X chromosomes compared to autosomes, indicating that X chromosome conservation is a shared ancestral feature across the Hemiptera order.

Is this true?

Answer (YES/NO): NO